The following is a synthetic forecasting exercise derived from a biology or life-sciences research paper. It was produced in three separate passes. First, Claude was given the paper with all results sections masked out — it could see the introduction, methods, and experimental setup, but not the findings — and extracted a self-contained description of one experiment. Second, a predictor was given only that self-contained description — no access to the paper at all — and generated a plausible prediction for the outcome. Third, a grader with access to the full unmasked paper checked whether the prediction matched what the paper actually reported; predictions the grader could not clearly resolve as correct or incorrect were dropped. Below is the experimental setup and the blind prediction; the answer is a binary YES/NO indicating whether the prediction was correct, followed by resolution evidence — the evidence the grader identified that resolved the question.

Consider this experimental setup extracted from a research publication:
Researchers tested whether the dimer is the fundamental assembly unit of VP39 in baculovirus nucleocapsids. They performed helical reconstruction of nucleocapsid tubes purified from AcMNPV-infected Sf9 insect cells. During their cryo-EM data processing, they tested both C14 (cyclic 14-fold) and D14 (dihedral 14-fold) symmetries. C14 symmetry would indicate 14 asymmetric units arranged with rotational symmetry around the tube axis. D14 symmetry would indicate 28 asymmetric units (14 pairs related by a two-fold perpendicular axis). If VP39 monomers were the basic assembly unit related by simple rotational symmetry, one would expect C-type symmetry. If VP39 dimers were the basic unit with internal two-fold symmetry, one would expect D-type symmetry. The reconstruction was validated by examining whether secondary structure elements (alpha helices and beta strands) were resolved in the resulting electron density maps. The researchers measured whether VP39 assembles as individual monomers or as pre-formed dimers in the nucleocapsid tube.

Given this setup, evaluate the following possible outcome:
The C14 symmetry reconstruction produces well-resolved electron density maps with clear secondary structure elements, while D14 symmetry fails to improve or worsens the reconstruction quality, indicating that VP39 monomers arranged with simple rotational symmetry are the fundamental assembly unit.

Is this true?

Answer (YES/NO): NO